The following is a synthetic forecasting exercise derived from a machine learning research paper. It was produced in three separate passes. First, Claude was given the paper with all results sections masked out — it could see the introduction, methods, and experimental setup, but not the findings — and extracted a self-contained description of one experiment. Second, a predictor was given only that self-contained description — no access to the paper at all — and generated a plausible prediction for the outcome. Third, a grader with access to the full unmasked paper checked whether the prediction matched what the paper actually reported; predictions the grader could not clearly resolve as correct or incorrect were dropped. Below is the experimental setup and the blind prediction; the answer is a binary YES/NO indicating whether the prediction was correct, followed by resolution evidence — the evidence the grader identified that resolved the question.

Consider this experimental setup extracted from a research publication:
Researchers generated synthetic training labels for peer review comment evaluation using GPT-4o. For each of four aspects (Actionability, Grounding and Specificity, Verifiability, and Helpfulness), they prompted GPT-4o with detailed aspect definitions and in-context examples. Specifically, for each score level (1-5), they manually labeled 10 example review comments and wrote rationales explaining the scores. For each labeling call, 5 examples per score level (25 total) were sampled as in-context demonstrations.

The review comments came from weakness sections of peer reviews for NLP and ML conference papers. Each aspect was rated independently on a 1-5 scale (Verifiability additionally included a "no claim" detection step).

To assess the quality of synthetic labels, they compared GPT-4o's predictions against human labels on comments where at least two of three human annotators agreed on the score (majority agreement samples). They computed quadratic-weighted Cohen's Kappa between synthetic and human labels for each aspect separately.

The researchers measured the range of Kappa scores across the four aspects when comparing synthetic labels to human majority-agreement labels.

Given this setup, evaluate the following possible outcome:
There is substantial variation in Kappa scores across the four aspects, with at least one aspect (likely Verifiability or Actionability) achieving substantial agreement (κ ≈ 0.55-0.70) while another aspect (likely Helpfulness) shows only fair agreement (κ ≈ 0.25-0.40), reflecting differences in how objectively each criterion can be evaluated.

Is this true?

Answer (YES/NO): NO